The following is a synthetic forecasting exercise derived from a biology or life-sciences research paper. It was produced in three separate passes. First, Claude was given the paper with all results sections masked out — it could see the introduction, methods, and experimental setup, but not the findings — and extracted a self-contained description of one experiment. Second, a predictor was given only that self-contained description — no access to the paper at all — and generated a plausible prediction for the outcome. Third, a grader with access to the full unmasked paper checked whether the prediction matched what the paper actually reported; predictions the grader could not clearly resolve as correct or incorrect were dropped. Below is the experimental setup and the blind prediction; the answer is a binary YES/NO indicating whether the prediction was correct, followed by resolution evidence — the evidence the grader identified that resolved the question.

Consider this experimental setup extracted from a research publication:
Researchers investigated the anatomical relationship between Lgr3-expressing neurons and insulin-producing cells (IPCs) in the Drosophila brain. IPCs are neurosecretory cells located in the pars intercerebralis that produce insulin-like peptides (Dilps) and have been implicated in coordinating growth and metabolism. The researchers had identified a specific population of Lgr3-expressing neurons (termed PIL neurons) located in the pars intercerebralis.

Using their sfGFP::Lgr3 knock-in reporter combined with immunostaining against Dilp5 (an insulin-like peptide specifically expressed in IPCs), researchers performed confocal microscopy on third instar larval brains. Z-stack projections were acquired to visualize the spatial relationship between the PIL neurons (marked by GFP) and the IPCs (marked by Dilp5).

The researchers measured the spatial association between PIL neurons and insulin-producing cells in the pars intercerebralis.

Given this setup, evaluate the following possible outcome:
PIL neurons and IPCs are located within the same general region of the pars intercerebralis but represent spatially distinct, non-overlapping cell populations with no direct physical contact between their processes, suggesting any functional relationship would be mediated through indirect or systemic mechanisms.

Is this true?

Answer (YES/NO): NO